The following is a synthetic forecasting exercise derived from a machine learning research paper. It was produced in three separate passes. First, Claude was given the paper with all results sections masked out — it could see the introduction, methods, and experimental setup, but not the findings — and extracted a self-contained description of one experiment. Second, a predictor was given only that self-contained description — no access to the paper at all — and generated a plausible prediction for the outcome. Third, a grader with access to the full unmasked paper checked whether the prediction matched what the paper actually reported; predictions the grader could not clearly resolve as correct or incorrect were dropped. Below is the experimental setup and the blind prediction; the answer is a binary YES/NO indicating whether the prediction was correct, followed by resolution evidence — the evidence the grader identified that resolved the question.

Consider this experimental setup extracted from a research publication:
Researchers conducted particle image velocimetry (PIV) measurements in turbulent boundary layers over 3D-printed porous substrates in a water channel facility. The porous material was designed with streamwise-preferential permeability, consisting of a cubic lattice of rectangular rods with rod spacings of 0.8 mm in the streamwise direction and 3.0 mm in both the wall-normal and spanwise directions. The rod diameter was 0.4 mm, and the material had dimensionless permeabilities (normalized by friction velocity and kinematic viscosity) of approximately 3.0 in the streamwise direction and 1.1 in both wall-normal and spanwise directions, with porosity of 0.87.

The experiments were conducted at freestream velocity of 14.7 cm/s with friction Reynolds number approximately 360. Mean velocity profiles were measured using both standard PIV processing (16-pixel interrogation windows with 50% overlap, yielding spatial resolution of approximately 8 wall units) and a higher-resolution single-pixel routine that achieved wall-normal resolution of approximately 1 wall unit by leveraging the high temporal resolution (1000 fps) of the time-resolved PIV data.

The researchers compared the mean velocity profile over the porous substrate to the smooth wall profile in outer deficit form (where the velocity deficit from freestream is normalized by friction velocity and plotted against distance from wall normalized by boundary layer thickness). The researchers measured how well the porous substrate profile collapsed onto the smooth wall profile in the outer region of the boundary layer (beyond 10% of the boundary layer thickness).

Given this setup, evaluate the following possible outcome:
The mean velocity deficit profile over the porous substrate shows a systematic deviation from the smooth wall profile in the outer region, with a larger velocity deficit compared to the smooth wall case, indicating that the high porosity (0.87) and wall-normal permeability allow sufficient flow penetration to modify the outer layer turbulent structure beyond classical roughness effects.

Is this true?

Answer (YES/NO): NO